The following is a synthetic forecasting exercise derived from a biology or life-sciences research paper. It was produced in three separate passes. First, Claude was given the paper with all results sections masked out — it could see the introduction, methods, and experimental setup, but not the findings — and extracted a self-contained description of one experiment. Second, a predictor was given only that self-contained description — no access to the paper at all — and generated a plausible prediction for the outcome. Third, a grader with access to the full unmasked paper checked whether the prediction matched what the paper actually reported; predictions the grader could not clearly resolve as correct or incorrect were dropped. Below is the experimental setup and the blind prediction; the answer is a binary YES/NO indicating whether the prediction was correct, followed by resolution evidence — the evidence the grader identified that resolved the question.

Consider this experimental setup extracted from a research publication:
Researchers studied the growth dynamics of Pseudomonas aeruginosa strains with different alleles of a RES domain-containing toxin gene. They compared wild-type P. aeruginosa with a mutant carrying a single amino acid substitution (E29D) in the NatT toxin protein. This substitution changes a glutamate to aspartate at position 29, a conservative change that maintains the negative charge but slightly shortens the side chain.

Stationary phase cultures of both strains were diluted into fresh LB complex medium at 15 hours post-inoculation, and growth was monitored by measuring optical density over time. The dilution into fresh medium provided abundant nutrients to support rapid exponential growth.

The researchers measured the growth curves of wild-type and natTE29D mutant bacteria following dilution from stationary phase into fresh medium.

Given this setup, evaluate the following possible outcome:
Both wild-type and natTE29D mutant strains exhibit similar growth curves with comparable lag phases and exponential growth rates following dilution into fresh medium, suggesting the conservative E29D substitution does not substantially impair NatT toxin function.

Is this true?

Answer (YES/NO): NO